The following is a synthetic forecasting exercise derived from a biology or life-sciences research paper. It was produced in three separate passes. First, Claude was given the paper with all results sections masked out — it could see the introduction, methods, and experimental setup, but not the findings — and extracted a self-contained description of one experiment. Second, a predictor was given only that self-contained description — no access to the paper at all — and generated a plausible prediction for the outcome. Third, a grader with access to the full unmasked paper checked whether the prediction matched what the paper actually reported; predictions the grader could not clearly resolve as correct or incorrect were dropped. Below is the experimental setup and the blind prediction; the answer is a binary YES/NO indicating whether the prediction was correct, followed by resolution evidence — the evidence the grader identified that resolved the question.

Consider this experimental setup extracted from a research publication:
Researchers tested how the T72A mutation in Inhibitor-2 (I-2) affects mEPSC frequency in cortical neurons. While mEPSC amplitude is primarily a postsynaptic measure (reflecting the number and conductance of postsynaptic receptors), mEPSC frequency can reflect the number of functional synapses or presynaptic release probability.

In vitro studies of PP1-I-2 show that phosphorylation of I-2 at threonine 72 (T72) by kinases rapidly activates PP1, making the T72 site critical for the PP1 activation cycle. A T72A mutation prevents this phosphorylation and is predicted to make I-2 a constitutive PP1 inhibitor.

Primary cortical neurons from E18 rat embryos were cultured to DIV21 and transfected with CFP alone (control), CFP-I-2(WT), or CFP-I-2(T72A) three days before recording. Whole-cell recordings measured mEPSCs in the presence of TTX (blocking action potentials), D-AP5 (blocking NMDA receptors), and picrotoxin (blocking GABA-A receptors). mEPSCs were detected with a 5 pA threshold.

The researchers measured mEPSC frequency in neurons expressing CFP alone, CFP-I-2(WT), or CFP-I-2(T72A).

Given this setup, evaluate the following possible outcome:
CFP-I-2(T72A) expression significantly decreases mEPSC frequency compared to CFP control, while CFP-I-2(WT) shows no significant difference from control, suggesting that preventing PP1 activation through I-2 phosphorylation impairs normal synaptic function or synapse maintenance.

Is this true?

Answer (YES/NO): NO